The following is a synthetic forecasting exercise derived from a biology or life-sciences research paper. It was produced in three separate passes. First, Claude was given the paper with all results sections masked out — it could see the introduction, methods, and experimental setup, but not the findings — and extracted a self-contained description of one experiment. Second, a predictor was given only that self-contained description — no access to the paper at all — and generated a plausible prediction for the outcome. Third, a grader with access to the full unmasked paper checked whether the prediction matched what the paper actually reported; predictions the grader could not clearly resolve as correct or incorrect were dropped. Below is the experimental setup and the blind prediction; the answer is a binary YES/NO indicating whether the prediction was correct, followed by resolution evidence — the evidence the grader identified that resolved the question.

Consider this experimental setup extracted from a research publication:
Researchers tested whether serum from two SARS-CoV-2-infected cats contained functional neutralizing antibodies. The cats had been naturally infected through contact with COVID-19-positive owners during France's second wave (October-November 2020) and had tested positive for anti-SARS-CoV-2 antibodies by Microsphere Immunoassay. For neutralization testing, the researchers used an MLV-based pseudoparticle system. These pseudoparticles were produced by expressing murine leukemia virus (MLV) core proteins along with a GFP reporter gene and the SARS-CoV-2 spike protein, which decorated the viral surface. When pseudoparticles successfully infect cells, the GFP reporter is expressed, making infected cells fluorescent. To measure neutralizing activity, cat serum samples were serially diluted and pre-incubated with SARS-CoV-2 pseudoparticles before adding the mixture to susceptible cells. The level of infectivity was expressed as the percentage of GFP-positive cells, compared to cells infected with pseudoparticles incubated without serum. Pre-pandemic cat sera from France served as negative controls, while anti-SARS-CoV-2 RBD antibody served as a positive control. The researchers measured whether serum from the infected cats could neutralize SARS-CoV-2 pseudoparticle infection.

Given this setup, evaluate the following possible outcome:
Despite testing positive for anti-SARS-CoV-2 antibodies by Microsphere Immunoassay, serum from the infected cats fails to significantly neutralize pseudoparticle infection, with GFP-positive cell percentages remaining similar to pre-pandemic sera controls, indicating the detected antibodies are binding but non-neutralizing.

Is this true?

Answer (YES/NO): NO